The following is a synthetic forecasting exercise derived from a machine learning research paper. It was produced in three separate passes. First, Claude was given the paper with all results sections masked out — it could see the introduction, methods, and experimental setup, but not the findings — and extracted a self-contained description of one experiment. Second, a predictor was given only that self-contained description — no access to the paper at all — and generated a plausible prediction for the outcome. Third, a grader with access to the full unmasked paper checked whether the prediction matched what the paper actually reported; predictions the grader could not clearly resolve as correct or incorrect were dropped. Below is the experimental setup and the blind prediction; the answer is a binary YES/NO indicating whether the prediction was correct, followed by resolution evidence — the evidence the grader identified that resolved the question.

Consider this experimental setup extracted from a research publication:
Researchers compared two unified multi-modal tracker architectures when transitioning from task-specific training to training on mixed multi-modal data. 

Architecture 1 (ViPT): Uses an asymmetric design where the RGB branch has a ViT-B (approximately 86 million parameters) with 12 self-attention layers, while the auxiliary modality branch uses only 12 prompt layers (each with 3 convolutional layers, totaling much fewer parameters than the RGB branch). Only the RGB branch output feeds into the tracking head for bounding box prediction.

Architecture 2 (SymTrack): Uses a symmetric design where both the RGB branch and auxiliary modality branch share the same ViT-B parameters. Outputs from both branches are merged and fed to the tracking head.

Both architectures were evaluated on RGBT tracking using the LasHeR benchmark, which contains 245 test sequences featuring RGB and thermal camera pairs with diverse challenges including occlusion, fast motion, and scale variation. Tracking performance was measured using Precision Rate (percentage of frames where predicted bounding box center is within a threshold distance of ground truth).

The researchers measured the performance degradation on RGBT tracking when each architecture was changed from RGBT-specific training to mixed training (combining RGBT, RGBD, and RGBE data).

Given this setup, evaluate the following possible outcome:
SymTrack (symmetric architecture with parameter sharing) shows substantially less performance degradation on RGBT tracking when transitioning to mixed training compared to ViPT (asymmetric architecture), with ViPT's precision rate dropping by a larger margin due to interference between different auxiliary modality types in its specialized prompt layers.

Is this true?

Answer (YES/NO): NO